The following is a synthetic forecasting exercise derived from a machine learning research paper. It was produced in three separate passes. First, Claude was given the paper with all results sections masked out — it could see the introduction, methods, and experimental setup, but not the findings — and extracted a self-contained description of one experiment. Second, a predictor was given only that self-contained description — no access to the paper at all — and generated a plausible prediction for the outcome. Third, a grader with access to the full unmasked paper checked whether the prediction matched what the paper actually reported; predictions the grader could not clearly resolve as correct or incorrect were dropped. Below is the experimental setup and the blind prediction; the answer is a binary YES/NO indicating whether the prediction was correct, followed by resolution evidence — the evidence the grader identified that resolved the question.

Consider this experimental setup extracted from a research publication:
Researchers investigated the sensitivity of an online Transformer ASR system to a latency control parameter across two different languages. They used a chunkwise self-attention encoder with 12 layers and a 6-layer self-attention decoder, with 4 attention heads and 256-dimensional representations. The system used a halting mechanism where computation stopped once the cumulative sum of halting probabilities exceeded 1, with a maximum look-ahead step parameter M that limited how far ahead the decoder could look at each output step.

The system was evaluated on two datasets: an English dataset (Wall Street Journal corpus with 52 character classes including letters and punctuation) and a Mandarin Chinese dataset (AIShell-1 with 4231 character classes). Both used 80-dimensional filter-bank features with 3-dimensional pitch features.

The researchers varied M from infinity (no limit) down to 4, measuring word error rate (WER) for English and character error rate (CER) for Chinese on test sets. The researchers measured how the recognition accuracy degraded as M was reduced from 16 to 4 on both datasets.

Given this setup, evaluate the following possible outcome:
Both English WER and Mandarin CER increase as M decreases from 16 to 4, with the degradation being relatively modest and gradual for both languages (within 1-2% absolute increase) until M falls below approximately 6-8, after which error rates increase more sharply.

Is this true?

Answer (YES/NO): NO